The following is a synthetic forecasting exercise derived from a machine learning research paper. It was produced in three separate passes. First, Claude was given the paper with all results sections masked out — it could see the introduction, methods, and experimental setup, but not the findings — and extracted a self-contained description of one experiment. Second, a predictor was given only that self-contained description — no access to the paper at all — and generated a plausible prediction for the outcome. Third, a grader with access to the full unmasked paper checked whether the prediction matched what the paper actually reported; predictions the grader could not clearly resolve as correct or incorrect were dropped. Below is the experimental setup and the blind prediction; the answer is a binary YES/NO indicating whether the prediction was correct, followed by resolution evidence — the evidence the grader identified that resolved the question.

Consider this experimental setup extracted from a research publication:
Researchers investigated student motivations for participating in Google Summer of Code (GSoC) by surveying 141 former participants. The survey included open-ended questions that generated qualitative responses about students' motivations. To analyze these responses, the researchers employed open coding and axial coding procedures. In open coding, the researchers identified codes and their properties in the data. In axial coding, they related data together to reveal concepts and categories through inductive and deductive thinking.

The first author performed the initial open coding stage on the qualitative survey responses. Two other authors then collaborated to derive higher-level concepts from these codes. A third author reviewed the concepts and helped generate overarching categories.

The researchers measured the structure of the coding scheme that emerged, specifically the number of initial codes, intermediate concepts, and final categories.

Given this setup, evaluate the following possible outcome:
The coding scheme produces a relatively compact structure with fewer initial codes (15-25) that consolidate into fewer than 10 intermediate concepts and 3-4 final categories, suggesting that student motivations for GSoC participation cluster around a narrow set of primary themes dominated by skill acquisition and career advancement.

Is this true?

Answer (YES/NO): NO